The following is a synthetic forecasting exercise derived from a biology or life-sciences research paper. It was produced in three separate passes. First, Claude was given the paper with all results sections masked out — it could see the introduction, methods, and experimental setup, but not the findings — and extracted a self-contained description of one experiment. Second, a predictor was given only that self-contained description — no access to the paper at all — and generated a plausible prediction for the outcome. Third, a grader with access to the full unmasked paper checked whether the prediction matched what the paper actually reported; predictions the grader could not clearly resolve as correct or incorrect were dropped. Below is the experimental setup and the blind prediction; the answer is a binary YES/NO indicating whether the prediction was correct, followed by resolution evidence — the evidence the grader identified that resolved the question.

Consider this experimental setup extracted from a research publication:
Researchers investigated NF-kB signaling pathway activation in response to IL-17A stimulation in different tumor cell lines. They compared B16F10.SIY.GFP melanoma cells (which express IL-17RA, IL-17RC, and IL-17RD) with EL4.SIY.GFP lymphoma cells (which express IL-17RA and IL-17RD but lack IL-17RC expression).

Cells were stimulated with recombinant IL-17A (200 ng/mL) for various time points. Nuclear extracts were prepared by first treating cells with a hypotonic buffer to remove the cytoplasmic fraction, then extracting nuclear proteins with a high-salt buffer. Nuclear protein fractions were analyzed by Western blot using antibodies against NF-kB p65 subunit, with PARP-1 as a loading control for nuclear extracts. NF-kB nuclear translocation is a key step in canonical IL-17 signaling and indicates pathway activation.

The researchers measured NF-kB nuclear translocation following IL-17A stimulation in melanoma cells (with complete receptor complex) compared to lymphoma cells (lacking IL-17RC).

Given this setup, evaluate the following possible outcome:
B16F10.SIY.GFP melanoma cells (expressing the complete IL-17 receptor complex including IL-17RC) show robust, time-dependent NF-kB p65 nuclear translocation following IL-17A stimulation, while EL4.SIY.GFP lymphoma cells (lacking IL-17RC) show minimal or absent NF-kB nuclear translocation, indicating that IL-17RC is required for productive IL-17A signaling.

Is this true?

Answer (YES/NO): NO